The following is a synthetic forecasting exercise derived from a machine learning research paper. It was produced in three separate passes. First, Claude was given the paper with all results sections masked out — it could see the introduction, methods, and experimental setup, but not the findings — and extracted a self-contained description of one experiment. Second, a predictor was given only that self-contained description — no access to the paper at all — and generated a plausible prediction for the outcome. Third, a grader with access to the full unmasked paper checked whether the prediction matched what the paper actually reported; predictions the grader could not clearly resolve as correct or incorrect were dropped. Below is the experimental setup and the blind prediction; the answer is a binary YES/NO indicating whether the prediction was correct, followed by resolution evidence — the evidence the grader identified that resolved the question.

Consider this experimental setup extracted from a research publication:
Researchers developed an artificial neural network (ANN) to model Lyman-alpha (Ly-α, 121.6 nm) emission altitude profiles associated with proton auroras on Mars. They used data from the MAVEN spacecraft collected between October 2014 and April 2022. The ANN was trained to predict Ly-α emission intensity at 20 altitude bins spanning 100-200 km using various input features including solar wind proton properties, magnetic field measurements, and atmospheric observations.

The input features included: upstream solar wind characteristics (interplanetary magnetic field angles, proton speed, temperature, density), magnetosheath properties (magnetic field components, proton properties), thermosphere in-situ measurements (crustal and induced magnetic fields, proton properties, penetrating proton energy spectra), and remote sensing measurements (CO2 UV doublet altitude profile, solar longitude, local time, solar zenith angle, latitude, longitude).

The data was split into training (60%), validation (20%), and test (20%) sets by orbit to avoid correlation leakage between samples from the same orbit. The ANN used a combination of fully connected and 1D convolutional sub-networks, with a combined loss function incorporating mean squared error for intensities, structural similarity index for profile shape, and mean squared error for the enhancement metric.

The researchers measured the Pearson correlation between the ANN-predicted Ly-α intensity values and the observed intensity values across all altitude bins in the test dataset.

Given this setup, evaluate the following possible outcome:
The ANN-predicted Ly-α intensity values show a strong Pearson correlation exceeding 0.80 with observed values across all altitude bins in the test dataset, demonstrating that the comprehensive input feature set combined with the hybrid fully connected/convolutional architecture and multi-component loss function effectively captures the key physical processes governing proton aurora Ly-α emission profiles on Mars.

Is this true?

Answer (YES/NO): YES